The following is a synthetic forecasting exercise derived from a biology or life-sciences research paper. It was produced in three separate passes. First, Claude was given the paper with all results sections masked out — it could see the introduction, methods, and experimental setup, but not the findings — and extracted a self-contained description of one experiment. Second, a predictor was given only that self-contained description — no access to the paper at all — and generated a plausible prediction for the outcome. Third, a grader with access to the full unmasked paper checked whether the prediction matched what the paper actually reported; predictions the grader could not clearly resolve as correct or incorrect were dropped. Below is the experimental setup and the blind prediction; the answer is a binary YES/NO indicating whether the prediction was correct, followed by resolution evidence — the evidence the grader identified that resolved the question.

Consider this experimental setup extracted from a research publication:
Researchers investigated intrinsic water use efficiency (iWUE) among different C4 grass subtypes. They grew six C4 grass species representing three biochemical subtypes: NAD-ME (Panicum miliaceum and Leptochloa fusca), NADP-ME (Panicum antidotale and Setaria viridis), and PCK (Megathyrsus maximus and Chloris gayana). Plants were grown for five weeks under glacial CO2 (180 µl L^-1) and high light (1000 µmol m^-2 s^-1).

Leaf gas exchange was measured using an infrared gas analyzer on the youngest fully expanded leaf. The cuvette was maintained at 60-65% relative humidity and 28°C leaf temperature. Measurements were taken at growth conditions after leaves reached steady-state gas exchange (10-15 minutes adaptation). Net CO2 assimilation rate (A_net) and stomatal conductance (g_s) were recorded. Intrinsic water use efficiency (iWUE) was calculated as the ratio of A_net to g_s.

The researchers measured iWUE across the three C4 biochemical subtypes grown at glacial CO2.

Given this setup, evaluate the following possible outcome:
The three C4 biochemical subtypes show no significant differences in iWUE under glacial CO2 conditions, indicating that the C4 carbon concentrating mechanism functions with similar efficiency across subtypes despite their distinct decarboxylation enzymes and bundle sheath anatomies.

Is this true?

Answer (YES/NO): YES